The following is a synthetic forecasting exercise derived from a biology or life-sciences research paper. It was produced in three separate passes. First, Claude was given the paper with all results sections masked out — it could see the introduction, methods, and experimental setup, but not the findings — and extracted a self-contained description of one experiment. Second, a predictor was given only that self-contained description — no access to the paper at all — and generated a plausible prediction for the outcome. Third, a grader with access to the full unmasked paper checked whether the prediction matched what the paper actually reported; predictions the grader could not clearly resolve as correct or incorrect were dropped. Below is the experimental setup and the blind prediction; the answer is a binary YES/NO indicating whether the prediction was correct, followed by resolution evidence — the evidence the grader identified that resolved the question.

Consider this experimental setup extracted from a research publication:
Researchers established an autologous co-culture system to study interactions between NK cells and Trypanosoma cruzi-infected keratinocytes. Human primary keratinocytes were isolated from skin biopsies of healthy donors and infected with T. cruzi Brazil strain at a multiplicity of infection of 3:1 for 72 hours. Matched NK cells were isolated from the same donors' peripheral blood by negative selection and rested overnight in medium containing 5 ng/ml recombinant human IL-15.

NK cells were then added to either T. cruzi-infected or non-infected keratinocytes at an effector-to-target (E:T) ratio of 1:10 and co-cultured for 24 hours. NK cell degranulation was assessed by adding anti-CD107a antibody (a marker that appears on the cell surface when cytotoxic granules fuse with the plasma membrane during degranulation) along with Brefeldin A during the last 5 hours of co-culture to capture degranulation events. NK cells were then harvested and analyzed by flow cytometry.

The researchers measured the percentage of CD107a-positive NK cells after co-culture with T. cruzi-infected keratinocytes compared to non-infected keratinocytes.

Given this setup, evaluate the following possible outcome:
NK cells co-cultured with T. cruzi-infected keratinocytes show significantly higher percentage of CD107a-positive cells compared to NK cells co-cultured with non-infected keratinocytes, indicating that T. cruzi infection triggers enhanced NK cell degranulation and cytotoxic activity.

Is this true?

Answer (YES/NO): YES